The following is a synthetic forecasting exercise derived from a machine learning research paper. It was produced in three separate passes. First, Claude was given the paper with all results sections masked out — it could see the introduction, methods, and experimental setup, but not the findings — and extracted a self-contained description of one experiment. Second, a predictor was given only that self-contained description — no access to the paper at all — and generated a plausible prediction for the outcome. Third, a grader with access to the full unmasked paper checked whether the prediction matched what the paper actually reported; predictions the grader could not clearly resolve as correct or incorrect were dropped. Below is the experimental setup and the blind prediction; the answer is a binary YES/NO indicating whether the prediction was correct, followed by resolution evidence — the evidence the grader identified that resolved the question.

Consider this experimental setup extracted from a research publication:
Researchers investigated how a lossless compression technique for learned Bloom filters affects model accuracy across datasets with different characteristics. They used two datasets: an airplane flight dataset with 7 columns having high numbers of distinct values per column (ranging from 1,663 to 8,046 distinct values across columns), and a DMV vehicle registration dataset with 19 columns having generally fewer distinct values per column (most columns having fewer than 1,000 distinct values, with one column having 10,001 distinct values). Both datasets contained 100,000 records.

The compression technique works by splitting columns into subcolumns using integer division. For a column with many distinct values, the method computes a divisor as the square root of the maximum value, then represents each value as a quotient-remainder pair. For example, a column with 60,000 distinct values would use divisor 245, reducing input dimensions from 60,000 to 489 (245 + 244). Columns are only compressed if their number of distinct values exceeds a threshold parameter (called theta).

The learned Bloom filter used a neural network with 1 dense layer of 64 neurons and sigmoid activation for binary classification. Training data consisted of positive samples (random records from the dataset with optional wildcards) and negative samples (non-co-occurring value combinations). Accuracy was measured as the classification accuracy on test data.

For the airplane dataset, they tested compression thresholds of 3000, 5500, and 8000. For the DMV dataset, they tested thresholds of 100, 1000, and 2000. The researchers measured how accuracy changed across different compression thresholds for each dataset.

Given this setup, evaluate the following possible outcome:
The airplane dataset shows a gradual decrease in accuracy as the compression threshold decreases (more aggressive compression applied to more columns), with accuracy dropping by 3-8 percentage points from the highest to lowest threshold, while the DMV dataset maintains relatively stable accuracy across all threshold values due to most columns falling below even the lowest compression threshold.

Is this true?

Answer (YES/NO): YES